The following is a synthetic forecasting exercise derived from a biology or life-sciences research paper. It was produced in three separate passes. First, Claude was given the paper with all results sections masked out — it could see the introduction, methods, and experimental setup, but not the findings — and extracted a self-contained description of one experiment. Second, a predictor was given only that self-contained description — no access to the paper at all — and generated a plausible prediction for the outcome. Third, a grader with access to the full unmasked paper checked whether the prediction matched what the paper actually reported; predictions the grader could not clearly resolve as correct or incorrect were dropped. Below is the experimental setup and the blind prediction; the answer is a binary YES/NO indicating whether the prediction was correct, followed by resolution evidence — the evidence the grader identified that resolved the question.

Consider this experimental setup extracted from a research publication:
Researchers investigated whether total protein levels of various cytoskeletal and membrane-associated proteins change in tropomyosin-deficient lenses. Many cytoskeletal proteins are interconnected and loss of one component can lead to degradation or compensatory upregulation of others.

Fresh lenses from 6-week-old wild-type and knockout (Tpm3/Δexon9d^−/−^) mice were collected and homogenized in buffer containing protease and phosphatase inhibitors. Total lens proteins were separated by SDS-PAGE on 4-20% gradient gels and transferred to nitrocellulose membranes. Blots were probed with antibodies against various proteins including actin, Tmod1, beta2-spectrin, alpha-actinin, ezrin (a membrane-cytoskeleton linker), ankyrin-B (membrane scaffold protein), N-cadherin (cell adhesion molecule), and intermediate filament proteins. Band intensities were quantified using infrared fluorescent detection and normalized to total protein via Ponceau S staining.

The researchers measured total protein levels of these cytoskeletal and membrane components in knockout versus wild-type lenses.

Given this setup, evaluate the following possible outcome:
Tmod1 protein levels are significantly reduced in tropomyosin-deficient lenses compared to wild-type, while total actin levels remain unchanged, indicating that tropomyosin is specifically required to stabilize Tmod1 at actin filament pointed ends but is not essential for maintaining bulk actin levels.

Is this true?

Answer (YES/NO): NO